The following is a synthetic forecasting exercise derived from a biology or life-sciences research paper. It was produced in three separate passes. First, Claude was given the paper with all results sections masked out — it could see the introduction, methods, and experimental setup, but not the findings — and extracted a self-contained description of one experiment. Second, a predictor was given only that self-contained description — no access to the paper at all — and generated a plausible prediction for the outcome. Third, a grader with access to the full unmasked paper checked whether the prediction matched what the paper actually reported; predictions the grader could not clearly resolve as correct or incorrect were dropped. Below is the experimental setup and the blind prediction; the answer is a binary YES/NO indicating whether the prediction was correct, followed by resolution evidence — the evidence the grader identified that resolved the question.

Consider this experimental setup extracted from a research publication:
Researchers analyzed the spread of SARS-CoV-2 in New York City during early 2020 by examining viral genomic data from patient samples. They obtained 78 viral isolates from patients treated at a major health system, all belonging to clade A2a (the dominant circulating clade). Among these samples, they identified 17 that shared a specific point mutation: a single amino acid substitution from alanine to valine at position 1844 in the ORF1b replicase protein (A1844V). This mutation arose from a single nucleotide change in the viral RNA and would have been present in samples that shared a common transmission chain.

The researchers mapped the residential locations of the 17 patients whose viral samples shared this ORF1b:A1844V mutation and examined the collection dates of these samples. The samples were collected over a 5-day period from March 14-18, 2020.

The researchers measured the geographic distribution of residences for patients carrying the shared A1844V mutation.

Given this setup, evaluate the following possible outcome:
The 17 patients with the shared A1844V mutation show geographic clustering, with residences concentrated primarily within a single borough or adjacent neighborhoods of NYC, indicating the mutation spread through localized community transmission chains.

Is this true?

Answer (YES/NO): NO